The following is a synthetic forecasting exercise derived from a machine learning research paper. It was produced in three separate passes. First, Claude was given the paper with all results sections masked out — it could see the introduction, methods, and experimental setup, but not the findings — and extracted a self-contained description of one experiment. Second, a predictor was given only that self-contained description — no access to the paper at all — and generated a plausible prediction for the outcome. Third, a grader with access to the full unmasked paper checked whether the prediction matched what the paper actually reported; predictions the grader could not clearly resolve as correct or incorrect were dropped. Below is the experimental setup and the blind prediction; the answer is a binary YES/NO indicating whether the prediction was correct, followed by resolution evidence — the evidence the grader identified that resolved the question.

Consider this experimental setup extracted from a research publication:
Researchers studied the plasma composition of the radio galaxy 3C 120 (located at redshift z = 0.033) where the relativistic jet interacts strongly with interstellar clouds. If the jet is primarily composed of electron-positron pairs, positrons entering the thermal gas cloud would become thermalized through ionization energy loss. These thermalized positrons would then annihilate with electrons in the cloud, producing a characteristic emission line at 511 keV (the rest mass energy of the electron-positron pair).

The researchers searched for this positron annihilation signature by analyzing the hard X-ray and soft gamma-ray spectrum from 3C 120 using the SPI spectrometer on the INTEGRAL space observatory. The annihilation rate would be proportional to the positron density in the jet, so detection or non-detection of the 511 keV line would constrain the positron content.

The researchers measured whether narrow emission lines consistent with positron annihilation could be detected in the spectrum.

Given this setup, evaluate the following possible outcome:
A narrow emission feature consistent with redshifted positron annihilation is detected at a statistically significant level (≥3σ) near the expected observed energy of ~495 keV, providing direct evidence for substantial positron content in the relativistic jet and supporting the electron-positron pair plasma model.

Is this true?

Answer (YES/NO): NO